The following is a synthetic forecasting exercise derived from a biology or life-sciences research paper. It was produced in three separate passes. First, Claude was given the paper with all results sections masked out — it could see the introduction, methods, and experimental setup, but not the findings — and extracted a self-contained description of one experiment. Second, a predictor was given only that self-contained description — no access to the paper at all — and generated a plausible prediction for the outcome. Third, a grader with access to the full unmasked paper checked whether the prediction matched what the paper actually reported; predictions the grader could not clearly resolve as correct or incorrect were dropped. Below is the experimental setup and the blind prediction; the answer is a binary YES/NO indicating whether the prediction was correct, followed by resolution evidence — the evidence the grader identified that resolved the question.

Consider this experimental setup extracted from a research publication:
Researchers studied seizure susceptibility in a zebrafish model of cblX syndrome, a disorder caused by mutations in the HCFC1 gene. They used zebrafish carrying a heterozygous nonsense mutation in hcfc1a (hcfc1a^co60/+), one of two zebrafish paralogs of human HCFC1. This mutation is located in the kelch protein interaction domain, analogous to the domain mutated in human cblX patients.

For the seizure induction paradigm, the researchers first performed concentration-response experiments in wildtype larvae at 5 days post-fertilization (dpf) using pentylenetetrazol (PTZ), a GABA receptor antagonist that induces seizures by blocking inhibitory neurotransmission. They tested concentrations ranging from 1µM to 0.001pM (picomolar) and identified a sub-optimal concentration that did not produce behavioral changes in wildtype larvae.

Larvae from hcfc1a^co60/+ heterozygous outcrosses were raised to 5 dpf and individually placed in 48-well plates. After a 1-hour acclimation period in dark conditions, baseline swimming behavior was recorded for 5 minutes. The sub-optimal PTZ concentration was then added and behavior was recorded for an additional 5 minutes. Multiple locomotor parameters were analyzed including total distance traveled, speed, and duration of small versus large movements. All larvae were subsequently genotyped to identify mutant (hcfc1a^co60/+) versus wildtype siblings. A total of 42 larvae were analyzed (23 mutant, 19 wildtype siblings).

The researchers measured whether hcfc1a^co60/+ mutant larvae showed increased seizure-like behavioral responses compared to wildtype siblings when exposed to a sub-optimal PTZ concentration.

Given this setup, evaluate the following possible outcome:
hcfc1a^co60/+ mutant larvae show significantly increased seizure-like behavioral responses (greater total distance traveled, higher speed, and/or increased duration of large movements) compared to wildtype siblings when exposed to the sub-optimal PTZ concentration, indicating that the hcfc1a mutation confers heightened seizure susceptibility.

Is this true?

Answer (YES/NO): NO